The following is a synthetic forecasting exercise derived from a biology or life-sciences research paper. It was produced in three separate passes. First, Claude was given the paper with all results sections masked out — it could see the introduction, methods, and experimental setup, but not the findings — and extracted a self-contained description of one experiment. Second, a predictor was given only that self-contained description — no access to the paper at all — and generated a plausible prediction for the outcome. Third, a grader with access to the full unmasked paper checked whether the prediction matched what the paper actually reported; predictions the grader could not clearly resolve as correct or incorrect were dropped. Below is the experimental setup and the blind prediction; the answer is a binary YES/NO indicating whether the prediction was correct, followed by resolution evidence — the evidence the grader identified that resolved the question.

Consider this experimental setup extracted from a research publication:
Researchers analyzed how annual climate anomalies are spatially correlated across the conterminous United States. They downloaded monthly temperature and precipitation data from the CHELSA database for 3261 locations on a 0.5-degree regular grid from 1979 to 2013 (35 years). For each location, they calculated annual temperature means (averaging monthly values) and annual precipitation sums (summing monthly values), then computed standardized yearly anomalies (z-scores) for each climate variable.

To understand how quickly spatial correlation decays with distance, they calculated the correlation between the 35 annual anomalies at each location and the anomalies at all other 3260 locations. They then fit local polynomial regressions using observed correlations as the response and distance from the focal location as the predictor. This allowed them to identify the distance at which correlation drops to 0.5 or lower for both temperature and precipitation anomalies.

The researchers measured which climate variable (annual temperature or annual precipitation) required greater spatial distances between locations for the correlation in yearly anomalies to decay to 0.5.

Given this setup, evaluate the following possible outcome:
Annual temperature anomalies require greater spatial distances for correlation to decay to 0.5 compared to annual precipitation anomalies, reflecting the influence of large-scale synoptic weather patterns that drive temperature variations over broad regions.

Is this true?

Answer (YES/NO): YES